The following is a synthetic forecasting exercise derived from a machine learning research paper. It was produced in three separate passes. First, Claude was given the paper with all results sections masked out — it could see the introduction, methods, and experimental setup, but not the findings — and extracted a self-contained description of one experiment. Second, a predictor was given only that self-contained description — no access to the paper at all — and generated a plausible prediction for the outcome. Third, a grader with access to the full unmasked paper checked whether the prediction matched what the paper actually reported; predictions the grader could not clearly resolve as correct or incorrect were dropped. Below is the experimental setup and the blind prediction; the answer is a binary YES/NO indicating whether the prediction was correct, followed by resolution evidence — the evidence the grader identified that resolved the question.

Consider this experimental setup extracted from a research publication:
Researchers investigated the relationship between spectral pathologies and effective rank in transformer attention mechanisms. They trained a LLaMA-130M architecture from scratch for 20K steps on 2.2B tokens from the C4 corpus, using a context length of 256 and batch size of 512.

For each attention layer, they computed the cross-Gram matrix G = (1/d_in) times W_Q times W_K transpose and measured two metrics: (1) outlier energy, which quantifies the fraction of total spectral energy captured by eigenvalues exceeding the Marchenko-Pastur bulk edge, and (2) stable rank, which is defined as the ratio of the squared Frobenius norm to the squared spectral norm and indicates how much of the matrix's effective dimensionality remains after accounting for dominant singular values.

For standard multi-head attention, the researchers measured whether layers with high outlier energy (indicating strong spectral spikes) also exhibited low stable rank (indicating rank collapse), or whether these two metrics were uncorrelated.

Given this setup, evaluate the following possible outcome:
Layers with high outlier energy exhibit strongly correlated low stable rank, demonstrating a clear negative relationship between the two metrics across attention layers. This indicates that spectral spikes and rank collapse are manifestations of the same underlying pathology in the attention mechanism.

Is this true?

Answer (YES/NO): YES